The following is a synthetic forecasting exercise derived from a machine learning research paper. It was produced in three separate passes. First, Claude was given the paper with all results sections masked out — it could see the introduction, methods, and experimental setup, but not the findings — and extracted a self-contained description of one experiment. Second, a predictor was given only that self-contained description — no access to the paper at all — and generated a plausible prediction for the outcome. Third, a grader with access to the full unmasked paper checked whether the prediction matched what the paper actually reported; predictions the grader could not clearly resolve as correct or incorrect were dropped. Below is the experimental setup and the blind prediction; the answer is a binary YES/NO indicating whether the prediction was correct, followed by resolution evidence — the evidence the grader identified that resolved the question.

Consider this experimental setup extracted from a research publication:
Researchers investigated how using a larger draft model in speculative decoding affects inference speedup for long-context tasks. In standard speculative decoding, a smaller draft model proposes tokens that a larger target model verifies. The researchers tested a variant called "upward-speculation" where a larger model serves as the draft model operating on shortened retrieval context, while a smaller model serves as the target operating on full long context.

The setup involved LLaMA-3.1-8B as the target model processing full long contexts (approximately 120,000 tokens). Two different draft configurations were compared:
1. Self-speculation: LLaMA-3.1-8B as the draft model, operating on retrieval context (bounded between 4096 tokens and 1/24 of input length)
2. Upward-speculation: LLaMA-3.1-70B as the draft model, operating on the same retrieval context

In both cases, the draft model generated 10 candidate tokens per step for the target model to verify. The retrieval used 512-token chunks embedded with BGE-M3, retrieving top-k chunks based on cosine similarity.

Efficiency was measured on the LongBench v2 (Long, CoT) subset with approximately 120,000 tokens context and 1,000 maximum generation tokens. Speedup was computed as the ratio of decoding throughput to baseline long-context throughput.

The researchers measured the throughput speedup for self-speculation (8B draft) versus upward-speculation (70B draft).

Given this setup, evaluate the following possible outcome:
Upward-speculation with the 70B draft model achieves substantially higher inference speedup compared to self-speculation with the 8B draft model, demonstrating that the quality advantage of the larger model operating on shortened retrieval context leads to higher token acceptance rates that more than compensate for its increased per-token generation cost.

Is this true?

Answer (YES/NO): NO